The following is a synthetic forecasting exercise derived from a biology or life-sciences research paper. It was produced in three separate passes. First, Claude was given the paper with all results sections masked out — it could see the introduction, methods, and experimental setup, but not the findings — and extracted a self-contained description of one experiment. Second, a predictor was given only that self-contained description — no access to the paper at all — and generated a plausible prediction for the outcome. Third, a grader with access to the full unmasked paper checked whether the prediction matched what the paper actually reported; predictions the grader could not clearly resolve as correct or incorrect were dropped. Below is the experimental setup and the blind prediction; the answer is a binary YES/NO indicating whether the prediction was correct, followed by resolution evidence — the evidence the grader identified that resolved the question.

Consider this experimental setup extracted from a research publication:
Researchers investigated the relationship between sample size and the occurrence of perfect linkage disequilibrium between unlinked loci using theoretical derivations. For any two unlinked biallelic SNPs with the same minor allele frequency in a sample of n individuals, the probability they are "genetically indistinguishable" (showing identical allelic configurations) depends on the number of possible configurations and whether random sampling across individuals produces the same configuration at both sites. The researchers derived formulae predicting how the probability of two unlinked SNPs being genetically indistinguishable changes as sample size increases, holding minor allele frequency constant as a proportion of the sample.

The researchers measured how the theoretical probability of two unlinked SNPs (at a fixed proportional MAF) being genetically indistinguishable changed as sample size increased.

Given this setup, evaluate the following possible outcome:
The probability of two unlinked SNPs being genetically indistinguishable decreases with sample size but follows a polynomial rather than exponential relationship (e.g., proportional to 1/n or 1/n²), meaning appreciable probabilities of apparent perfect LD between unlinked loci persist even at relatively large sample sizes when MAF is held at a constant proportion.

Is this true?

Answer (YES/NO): NO